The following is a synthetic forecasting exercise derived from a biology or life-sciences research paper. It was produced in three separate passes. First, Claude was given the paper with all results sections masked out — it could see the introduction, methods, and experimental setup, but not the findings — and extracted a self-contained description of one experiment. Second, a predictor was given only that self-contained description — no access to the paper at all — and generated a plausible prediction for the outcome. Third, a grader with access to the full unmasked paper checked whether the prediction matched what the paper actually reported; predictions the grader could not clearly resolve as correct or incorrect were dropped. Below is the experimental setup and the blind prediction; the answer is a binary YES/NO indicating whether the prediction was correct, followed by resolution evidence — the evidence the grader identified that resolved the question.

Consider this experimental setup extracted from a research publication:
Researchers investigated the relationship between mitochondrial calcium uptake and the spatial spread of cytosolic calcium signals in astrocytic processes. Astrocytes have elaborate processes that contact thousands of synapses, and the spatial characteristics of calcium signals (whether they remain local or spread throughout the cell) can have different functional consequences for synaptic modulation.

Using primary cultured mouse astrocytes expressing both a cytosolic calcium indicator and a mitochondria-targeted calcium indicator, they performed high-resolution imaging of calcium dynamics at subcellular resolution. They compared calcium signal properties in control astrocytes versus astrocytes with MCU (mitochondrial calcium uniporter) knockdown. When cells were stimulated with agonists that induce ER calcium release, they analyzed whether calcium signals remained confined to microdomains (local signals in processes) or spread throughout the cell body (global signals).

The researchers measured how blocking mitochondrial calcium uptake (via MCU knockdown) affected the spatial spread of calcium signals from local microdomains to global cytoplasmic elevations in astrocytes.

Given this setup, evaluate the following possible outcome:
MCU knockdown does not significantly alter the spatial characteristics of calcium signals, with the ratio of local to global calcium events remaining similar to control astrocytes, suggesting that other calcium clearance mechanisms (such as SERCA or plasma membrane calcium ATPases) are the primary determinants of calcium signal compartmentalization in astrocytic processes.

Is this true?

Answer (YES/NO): NO